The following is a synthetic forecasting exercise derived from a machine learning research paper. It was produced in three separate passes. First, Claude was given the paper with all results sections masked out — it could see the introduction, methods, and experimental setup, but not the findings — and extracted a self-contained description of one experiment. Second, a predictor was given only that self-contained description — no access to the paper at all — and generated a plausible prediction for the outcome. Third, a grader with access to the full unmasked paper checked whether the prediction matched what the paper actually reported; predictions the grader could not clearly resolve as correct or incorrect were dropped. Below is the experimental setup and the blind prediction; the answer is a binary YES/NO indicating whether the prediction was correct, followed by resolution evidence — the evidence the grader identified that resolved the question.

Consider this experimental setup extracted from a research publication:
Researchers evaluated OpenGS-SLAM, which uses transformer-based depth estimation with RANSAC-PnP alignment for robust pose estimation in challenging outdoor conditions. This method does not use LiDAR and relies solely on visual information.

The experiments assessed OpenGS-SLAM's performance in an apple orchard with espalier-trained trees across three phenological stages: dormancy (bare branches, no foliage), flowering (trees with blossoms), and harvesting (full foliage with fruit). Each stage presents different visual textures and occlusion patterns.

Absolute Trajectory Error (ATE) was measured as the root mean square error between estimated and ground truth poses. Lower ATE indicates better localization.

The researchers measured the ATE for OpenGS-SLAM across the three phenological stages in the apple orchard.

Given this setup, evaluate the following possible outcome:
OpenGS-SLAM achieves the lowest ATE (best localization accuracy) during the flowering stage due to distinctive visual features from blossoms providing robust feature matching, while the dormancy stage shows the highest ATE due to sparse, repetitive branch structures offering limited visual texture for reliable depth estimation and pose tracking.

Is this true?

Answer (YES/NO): NO